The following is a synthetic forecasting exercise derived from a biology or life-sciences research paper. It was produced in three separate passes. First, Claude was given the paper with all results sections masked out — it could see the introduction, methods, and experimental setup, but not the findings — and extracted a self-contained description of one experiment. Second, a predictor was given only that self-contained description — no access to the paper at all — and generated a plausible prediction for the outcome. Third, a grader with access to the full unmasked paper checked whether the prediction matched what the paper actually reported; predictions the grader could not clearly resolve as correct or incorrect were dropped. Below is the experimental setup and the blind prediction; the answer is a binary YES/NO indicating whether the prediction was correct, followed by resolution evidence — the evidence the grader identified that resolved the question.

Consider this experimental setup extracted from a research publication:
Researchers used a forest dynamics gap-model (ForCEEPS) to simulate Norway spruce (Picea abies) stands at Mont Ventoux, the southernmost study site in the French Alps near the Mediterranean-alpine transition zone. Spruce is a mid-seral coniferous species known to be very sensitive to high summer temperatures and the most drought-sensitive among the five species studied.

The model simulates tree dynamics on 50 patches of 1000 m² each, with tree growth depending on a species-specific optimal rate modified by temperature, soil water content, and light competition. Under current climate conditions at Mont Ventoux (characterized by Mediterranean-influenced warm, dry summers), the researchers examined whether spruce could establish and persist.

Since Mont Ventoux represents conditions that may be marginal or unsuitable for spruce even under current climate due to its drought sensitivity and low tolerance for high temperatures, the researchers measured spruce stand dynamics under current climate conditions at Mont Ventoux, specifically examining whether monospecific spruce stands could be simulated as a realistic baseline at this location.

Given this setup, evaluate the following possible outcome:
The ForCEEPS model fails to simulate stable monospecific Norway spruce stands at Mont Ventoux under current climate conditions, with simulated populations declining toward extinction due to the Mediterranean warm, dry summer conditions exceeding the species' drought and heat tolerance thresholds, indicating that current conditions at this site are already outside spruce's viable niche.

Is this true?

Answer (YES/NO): YES